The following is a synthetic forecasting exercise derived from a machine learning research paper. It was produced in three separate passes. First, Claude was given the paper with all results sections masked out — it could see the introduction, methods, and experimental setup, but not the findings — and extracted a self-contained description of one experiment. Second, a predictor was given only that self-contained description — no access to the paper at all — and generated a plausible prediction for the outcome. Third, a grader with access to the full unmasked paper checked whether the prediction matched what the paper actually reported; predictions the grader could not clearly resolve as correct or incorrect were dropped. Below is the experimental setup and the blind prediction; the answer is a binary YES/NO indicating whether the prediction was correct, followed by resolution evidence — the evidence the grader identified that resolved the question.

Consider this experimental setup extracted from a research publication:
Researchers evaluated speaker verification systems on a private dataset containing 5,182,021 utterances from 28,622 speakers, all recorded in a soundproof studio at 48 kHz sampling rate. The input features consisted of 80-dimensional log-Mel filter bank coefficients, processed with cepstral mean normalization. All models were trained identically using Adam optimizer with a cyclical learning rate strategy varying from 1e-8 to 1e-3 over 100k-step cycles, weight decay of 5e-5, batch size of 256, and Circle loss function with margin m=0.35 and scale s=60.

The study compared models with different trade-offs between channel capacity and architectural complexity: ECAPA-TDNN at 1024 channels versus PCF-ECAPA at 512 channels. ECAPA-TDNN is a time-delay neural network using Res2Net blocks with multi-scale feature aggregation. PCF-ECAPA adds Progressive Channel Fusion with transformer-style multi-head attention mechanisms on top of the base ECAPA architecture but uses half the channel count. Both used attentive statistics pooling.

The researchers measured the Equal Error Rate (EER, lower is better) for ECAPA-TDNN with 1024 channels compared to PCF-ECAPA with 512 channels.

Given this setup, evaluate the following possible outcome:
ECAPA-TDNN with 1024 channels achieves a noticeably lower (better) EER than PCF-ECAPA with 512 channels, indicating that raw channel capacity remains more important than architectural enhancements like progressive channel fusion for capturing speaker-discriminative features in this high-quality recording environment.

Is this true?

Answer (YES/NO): NO